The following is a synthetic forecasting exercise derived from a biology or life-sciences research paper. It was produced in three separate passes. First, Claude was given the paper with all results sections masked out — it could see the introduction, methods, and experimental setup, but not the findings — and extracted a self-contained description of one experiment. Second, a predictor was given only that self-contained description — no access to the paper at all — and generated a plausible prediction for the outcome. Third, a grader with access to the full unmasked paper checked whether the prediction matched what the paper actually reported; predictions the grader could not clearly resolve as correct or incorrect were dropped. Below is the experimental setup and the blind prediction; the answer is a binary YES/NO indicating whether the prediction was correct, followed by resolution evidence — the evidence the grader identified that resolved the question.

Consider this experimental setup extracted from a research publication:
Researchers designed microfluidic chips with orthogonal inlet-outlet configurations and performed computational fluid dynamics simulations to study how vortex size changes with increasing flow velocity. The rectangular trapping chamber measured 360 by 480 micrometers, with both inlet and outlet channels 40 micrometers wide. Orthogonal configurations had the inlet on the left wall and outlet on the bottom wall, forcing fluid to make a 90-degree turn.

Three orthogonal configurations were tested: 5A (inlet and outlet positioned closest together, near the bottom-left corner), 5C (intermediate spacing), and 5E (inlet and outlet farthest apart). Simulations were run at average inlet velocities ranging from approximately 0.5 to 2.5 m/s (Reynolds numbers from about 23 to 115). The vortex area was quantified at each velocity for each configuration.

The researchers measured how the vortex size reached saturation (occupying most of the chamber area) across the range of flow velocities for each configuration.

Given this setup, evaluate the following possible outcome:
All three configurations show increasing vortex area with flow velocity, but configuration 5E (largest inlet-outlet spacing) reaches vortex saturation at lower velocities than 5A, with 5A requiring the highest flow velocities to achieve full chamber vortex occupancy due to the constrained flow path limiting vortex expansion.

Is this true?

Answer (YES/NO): NO